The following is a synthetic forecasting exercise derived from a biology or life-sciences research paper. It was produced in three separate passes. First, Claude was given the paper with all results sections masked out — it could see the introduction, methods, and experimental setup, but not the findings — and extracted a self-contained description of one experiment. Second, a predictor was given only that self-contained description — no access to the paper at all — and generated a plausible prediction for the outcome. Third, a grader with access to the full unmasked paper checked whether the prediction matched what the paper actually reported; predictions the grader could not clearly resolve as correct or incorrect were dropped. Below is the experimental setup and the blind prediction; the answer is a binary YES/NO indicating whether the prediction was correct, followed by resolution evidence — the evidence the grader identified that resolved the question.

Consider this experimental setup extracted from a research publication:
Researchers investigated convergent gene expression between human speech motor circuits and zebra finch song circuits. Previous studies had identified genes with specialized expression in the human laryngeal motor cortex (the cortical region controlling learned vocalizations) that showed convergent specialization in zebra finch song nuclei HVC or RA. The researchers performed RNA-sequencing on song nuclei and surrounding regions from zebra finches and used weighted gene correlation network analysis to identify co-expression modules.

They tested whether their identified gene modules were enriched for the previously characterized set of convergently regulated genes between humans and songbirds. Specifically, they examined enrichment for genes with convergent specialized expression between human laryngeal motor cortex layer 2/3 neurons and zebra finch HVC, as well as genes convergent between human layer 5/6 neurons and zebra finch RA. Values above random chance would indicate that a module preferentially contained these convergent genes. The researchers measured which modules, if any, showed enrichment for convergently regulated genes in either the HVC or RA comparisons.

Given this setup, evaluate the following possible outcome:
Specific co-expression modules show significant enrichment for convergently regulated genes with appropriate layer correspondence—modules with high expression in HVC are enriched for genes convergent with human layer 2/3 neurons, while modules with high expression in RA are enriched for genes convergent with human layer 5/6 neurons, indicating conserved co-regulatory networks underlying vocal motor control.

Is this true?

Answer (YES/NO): NO